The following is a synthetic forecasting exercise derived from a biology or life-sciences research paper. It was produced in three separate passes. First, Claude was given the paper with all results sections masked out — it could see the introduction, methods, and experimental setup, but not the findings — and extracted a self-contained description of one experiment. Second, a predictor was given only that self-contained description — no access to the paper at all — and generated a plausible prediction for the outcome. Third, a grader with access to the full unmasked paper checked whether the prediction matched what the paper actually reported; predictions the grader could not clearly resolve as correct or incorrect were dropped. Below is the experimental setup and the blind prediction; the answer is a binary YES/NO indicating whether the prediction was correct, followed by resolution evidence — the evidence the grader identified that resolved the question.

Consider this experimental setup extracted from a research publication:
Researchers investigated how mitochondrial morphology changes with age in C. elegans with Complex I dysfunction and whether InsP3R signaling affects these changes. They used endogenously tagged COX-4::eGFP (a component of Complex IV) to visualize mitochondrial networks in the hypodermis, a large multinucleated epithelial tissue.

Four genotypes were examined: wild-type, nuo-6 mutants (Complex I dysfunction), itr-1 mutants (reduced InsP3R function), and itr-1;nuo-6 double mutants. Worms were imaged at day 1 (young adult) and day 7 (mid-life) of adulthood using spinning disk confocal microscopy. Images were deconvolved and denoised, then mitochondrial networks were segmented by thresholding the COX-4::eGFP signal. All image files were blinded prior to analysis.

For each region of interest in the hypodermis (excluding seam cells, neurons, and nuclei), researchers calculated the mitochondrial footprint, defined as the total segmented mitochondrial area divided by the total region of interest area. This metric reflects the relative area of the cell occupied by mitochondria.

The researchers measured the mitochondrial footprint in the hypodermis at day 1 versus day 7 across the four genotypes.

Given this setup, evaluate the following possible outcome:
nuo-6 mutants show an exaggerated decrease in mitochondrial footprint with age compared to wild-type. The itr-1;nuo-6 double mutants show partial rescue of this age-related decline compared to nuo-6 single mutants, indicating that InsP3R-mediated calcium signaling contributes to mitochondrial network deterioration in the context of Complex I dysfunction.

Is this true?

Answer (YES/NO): NO